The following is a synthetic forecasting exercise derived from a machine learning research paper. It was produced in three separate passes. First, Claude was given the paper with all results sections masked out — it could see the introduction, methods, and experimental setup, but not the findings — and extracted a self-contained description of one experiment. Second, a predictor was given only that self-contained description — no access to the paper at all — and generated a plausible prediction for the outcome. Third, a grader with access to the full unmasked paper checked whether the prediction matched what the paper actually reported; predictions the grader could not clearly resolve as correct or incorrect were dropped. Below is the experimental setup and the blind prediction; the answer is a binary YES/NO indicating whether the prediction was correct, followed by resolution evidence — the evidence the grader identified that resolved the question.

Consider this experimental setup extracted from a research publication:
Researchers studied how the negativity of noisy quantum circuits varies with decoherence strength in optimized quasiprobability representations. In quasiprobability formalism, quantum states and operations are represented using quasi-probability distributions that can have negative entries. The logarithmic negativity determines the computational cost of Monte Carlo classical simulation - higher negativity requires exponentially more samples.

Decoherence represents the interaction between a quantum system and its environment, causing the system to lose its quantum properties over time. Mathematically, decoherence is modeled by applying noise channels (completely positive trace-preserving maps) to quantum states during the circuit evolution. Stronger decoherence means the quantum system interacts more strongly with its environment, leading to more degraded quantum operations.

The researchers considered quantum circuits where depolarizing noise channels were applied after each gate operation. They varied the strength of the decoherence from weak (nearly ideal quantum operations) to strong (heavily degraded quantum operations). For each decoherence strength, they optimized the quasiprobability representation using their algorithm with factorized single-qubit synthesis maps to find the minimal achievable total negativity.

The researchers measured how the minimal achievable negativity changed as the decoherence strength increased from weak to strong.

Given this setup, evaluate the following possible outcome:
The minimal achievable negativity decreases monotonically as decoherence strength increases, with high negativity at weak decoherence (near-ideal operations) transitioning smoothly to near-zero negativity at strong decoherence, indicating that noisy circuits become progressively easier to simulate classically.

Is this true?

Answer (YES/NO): NO